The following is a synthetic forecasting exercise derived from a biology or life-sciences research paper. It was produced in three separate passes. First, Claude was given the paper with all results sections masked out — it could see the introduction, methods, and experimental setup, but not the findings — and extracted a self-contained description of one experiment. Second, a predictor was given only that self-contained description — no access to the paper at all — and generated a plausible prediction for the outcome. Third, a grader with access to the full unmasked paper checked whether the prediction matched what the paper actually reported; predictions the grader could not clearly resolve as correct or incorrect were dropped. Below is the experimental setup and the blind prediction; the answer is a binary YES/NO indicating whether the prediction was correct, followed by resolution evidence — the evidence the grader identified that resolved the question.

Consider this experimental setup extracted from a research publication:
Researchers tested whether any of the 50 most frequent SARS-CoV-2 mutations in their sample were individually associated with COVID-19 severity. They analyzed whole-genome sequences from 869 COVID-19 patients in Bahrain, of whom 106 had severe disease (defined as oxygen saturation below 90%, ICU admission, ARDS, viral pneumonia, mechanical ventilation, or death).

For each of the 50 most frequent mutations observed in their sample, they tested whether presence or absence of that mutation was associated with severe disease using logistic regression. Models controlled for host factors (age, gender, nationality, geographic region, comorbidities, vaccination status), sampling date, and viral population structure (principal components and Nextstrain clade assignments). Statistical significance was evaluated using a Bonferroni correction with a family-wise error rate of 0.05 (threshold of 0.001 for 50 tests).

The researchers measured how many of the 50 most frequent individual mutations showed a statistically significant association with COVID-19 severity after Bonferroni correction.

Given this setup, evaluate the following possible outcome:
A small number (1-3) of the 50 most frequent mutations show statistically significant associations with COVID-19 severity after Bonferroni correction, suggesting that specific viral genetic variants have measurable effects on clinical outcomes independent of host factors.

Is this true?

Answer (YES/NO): NO